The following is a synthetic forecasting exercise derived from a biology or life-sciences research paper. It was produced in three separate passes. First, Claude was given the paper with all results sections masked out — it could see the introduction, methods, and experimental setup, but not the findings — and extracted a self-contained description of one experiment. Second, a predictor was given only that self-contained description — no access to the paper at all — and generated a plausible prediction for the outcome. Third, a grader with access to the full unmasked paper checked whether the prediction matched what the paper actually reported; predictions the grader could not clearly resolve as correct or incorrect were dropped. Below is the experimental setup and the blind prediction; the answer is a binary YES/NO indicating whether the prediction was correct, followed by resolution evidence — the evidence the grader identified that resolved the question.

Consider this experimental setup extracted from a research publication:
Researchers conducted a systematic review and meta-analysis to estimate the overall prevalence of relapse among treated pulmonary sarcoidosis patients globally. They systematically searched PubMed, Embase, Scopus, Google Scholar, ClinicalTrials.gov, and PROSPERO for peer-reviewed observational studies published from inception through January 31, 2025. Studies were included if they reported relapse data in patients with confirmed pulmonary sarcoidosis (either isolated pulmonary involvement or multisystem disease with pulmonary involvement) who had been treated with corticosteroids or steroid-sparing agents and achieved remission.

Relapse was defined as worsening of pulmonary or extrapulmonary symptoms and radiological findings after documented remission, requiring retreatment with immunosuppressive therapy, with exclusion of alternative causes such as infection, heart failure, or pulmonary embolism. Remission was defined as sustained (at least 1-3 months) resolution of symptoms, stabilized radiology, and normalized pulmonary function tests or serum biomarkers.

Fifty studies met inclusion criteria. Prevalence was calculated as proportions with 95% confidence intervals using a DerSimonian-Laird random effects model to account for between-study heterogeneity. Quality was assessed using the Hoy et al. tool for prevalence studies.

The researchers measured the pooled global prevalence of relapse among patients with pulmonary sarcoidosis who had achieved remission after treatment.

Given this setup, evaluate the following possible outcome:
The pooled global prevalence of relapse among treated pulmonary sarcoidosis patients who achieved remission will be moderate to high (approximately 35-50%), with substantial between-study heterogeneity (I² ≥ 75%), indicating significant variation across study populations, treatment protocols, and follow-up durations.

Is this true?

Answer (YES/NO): YES